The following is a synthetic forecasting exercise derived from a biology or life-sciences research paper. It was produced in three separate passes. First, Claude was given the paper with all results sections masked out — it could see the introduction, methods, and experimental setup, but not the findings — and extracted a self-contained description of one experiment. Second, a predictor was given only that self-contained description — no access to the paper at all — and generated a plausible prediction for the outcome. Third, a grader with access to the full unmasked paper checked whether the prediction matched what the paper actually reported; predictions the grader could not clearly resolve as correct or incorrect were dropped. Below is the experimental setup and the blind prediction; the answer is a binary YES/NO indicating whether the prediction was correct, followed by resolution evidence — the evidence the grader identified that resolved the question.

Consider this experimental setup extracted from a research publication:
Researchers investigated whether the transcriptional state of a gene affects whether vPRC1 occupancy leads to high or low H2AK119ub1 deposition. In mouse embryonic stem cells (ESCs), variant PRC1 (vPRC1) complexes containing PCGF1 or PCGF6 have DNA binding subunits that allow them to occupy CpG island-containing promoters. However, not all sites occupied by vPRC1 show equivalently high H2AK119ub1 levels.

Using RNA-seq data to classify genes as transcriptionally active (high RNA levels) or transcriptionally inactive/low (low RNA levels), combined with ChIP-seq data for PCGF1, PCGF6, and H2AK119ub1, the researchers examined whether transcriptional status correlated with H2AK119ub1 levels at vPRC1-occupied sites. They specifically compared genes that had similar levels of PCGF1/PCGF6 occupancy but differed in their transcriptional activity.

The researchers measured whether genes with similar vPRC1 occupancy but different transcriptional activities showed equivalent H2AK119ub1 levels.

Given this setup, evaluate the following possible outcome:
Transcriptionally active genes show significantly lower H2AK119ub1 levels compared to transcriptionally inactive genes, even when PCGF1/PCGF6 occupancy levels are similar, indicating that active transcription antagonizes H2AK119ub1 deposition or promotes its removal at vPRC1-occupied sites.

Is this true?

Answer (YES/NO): YES